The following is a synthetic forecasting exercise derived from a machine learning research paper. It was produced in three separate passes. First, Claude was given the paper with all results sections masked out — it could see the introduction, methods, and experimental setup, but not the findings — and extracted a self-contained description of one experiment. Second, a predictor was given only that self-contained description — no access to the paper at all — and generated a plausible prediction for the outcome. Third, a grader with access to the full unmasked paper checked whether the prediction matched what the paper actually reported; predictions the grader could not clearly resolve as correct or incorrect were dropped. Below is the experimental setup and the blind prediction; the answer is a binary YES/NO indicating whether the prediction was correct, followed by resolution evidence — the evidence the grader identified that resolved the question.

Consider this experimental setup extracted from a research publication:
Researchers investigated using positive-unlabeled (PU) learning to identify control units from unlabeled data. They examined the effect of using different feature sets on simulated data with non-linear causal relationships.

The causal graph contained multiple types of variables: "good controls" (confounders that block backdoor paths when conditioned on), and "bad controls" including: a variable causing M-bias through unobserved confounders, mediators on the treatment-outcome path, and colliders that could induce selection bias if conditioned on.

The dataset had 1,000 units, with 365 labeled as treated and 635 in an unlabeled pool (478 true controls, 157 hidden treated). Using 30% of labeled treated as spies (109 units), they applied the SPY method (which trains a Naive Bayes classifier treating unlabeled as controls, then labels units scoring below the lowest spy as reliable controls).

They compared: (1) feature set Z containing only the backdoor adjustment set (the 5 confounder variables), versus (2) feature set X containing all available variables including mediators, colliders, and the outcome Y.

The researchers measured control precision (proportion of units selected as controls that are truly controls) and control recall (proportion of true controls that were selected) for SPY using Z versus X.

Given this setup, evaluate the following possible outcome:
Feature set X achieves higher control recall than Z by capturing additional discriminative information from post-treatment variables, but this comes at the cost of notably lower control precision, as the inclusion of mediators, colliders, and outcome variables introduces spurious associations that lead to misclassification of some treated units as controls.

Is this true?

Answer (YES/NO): NO